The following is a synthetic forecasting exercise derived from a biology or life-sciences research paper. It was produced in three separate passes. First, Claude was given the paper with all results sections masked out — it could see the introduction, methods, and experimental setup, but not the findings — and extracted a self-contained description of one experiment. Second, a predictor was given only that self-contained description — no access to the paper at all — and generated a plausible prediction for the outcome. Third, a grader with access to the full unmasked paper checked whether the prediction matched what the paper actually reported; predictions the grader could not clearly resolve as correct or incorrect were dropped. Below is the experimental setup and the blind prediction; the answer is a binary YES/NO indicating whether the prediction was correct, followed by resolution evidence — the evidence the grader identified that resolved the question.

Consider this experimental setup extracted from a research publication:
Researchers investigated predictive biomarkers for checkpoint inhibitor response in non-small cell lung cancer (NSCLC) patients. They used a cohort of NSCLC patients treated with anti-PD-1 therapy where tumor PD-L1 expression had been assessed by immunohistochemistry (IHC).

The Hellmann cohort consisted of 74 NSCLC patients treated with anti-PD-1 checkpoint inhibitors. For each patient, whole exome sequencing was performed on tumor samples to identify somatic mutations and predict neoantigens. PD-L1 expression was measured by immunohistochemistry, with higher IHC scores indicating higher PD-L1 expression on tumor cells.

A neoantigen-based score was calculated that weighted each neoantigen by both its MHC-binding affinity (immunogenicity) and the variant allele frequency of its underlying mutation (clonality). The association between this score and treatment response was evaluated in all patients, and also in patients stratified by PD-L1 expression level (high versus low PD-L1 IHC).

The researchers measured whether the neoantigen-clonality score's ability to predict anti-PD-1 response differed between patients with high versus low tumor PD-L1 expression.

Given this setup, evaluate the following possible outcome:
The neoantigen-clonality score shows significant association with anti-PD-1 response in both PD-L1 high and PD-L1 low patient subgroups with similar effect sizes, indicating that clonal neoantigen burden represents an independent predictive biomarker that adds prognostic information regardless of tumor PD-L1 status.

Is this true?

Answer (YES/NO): NO